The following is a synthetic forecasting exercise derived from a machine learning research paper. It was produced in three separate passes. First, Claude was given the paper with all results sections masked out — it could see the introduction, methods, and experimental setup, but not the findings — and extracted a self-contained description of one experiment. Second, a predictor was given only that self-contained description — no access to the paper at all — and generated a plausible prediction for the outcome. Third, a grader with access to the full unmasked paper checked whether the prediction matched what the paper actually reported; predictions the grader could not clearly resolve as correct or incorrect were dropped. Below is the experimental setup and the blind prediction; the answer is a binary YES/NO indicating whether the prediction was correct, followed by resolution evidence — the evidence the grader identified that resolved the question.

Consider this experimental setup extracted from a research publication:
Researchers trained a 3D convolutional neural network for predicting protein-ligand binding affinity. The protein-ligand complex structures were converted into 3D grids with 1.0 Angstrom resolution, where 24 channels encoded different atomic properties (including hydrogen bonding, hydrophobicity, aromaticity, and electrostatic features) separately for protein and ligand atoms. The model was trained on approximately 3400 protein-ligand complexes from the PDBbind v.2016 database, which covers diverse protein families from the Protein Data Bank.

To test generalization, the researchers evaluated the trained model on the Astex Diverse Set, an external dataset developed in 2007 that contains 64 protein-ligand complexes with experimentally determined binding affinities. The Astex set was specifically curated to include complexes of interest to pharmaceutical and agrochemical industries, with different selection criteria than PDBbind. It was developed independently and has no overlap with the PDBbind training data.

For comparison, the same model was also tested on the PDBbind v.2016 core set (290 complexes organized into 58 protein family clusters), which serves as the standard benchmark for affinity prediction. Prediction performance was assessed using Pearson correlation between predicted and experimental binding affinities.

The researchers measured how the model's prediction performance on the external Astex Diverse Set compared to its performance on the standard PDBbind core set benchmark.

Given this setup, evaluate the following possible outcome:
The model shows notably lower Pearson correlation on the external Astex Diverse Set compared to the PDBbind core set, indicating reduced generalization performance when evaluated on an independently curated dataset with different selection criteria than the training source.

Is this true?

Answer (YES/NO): YES